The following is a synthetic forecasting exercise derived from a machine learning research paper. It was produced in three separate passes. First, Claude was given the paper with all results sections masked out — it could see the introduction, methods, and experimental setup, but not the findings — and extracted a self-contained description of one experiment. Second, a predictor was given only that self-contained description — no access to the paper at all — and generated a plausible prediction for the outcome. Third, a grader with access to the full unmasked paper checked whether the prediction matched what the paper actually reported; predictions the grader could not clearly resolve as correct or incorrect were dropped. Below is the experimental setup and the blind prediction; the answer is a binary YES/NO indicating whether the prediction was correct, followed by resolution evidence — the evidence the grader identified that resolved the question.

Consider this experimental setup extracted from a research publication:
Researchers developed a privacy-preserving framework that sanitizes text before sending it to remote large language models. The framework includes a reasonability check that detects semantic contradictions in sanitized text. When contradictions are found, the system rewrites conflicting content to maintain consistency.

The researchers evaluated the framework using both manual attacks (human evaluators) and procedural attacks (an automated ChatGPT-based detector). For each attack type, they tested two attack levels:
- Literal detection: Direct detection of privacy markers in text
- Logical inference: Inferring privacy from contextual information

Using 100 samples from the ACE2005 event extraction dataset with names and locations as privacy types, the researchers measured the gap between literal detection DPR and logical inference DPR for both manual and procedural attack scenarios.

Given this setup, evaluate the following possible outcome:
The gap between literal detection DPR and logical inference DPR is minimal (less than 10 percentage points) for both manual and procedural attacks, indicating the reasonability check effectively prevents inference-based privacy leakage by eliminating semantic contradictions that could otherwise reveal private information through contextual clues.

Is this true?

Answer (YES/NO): YES